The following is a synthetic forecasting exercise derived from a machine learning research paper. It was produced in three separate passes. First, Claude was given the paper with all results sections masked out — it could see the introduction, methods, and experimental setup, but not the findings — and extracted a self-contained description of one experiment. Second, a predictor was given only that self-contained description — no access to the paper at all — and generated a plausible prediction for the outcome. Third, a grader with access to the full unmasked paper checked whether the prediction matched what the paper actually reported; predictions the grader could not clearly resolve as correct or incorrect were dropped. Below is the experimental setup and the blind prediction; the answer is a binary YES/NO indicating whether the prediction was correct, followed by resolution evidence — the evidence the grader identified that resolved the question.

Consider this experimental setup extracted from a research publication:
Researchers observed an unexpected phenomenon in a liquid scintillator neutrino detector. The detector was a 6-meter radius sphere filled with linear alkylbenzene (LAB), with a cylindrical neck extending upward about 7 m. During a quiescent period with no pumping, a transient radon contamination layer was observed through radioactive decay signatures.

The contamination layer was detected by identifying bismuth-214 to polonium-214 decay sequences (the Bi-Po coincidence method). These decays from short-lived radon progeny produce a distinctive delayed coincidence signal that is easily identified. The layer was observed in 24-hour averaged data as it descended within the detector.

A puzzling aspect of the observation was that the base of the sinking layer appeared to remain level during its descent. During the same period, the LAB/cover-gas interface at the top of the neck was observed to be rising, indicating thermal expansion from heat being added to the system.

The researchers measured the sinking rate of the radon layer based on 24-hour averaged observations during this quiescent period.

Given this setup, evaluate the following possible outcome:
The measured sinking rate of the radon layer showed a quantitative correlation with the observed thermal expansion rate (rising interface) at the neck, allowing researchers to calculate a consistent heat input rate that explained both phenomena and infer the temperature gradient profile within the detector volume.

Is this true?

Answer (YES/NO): NO